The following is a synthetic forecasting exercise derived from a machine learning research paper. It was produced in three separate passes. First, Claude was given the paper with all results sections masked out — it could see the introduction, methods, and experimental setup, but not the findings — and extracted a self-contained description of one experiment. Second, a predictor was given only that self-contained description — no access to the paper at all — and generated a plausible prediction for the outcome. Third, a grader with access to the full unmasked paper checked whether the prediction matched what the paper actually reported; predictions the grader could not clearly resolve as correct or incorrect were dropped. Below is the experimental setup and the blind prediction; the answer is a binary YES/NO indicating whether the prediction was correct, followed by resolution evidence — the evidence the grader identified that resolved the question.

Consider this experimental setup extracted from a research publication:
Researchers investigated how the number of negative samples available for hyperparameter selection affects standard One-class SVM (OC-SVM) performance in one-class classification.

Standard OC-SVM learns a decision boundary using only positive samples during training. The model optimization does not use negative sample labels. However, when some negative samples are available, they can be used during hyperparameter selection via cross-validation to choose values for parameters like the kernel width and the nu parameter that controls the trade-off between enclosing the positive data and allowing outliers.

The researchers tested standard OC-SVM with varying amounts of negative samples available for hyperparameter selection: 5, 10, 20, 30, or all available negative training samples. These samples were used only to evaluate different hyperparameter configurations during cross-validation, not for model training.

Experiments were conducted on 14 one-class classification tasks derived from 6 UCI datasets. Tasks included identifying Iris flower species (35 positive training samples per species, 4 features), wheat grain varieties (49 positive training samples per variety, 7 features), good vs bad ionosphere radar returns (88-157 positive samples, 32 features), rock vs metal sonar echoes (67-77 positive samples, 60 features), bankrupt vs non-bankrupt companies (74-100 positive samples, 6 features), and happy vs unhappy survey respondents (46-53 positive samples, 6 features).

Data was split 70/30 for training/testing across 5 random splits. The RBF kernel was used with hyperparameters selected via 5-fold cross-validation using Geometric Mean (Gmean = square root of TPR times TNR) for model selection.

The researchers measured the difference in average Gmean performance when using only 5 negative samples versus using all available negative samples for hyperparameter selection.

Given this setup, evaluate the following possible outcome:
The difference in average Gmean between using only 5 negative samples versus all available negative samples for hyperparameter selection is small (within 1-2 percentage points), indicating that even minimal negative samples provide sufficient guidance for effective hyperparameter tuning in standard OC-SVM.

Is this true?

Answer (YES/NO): NO